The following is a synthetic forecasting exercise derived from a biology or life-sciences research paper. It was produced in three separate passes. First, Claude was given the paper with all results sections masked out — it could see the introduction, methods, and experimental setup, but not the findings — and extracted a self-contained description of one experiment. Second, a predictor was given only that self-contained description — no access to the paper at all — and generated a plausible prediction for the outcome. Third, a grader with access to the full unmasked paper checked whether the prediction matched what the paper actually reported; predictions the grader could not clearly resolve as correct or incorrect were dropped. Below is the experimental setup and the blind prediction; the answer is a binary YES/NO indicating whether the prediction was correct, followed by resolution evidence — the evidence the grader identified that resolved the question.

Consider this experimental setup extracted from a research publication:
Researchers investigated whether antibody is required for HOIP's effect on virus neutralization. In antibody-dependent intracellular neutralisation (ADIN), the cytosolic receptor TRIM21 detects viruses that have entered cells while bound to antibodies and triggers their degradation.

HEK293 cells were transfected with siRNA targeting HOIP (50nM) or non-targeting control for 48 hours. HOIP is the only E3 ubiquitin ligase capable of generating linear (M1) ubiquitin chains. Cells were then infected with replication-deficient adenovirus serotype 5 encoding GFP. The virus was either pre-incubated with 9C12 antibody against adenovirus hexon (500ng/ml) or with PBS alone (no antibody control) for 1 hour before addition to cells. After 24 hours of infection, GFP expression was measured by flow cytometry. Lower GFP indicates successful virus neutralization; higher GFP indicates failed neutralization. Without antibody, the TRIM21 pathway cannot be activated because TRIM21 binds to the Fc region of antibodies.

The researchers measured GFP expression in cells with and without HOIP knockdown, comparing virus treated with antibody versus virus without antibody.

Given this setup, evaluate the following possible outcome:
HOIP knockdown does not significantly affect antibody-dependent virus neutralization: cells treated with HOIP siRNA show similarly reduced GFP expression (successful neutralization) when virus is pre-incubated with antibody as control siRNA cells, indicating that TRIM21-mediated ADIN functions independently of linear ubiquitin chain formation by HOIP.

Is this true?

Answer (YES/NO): NO